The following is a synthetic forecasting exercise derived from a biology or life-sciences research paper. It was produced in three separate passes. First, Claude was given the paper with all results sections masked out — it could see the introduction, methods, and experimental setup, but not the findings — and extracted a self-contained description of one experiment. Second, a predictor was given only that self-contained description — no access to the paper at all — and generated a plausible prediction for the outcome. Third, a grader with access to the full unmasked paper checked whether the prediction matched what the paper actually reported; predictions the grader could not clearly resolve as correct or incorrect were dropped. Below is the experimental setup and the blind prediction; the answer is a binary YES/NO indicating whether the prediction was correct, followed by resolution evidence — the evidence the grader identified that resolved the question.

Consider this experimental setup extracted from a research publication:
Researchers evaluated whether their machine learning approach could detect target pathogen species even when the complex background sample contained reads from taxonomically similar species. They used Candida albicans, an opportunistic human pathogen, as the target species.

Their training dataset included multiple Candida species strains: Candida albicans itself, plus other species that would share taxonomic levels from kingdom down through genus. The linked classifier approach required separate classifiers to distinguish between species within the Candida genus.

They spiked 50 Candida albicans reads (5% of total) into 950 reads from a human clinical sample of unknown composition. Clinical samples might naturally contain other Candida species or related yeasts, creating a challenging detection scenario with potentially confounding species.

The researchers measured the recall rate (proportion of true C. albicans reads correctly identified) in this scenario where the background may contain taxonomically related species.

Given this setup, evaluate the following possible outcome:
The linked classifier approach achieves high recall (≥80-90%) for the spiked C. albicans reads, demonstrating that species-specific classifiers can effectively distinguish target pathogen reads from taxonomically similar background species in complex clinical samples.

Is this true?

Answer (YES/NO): YES